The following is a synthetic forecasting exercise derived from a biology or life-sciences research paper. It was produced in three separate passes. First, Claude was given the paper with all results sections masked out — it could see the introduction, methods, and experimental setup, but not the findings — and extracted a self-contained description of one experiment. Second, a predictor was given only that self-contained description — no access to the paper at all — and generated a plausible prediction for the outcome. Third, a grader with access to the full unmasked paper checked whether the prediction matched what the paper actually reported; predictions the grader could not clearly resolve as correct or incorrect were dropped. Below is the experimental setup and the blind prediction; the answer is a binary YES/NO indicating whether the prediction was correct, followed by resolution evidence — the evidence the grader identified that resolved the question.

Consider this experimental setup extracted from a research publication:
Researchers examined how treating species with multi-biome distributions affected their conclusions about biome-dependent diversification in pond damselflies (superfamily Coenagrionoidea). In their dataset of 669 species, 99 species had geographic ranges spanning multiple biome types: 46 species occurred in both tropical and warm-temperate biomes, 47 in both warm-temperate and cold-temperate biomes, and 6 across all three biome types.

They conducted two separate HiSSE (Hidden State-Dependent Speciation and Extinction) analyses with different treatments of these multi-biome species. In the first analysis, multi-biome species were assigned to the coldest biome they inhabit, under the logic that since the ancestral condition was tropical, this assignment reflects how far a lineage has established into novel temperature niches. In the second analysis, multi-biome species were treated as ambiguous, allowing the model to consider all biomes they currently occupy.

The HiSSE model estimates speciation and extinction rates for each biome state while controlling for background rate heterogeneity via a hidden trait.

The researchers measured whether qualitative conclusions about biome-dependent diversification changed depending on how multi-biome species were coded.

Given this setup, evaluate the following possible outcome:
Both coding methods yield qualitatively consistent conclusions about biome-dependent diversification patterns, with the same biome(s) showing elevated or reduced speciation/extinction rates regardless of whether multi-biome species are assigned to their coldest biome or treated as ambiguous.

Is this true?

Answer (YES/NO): YES